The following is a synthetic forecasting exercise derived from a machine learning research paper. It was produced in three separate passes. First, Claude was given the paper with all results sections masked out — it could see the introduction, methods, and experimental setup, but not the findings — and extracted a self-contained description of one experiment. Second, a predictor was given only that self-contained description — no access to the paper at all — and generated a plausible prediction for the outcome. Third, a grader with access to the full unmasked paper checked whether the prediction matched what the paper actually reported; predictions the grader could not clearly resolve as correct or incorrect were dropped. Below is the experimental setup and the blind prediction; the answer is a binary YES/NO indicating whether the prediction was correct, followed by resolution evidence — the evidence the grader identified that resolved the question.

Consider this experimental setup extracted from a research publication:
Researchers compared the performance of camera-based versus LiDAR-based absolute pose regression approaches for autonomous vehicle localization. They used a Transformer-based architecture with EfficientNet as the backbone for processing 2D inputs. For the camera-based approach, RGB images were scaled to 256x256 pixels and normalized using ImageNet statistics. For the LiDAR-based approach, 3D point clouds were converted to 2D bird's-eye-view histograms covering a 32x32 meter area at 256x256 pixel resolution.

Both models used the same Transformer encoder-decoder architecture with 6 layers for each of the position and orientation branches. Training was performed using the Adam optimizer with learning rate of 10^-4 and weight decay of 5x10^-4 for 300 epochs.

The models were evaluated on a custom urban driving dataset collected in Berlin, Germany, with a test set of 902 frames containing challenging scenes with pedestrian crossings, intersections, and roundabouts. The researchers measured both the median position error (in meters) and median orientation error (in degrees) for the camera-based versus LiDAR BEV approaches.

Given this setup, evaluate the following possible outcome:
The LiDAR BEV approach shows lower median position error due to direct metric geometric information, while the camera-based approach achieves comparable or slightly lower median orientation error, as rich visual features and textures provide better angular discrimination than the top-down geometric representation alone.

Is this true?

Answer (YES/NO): NO